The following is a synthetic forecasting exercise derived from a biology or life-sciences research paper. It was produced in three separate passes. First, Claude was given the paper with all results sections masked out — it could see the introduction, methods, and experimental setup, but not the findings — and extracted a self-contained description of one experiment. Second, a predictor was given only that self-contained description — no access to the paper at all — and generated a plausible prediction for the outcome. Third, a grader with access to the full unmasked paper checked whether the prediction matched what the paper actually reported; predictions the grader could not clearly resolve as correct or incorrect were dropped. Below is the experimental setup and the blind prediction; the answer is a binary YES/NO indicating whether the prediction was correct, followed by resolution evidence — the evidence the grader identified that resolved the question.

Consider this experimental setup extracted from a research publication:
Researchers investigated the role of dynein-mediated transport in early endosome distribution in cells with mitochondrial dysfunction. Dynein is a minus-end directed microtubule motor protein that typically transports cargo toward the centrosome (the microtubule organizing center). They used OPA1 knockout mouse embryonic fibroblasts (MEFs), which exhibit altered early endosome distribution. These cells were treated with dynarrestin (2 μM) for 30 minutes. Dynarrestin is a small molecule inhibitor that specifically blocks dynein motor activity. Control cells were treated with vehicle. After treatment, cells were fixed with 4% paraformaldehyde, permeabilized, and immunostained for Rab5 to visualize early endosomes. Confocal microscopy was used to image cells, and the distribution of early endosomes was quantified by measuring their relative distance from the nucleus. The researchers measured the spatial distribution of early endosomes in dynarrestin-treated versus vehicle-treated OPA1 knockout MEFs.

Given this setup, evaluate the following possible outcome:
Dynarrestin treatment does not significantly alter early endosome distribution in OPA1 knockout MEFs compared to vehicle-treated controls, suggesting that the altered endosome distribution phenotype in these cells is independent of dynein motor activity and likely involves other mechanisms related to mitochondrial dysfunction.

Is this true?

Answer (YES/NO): NO